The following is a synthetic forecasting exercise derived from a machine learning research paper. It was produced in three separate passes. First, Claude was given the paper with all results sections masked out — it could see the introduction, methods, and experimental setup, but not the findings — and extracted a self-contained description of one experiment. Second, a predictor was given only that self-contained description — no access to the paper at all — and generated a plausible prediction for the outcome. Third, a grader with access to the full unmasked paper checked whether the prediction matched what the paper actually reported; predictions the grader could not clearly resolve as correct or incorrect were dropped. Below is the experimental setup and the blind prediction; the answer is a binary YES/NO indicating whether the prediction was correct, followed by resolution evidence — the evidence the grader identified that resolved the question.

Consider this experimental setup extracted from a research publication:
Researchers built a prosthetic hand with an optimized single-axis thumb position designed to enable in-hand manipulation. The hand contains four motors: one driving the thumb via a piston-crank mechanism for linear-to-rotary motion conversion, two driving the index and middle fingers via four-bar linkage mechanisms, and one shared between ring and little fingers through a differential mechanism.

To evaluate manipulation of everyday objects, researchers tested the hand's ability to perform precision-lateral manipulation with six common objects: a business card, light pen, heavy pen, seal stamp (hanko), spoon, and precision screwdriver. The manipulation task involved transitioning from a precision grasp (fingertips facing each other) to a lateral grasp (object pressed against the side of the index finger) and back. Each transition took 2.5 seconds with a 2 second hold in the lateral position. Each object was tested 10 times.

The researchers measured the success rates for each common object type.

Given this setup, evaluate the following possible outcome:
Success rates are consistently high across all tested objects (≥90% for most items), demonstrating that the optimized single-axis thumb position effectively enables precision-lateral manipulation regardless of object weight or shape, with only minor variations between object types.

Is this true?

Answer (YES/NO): NO